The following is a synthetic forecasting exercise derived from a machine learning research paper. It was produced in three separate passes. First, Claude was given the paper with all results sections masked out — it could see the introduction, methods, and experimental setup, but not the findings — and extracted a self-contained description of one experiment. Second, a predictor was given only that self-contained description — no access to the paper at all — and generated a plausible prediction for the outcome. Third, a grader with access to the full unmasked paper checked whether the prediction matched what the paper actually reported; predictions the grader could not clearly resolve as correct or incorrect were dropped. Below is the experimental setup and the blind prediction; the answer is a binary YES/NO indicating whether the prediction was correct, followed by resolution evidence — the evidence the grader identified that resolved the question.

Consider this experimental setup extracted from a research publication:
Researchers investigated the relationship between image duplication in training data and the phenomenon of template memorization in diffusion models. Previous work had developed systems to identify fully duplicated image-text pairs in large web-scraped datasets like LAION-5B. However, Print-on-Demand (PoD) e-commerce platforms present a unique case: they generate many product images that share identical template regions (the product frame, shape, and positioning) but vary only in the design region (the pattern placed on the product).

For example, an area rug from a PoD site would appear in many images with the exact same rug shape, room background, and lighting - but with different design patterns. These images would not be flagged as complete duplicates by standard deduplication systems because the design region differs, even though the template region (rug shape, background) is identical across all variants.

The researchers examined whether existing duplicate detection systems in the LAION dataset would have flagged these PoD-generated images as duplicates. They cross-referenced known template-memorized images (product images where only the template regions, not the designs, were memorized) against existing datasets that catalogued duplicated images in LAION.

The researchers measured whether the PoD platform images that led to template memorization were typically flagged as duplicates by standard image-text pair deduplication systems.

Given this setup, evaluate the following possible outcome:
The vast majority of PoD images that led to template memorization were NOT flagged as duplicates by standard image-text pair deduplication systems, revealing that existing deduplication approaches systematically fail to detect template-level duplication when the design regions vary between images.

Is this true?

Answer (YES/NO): YES